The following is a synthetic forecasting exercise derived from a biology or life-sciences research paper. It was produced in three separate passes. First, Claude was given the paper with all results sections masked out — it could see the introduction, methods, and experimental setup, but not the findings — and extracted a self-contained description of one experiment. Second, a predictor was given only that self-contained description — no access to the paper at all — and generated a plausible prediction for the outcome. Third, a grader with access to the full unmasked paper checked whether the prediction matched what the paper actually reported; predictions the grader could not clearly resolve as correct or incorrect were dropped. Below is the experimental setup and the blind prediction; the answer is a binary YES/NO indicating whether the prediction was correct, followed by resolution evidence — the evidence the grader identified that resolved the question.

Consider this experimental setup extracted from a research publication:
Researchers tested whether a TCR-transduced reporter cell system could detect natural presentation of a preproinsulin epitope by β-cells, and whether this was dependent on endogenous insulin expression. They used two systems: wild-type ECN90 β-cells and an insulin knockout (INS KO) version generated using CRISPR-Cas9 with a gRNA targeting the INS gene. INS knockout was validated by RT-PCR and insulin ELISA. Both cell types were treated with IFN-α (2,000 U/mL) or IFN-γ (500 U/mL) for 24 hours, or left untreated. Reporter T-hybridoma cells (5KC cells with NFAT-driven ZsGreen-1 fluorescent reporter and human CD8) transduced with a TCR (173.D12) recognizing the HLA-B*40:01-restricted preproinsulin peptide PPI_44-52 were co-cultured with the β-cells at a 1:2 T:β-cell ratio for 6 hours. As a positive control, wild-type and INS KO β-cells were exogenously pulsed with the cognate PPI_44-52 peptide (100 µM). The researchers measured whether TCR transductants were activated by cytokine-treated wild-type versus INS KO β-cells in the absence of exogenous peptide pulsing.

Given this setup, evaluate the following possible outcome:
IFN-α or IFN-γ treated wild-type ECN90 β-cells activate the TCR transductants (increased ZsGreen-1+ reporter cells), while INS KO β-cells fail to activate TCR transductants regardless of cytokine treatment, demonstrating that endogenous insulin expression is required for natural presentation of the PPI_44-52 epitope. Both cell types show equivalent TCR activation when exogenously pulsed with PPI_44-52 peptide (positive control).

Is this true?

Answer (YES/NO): YES